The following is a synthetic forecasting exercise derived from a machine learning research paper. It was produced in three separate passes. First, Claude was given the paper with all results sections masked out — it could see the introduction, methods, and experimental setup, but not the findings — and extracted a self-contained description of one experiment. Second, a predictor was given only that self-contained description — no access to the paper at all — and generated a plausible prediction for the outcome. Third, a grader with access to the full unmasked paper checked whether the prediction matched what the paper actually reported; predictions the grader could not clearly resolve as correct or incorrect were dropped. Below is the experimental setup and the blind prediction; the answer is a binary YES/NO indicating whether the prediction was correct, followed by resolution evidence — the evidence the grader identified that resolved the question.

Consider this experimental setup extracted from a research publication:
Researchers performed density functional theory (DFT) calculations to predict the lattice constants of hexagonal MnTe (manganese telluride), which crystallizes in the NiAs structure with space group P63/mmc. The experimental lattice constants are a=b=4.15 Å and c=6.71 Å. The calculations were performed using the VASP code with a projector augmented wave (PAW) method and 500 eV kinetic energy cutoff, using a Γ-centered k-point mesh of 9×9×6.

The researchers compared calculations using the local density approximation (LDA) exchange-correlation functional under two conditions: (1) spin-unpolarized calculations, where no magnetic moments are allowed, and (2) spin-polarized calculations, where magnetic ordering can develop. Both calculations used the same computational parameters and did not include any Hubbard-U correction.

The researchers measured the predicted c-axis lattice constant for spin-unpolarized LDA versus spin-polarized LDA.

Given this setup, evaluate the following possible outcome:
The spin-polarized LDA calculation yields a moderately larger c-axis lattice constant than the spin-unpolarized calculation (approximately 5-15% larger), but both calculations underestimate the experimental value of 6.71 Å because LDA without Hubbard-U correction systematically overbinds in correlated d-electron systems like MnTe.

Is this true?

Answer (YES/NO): NO